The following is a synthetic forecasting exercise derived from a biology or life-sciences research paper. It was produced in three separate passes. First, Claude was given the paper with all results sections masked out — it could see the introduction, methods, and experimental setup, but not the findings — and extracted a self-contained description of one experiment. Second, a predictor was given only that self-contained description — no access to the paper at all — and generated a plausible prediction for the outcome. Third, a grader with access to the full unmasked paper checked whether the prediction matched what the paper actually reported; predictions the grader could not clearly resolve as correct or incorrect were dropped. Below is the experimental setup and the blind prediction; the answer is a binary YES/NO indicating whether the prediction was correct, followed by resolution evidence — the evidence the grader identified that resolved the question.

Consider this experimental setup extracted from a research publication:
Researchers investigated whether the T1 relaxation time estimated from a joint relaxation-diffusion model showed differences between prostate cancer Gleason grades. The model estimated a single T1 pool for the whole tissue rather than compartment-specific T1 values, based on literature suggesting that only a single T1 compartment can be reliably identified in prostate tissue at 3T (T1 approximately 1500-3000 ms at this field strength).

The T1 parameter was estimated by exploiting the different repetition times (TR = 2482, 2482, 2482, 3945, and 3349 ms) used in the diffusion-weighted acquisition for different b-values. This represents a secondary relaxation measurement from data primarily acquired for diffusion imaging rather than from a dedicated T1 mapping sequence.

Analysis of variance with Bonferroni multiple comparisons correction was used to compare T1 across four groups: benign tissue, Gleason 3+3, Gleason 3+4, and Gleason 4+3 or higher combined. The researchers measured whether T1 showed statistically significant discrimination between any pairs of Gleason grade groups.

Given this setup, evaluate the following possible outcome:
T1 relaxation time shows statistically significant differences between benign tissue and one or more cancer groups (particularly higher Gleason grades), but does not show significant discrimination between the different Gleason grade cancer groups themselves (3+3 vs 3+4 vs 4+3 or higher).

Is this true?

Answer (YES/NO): NO